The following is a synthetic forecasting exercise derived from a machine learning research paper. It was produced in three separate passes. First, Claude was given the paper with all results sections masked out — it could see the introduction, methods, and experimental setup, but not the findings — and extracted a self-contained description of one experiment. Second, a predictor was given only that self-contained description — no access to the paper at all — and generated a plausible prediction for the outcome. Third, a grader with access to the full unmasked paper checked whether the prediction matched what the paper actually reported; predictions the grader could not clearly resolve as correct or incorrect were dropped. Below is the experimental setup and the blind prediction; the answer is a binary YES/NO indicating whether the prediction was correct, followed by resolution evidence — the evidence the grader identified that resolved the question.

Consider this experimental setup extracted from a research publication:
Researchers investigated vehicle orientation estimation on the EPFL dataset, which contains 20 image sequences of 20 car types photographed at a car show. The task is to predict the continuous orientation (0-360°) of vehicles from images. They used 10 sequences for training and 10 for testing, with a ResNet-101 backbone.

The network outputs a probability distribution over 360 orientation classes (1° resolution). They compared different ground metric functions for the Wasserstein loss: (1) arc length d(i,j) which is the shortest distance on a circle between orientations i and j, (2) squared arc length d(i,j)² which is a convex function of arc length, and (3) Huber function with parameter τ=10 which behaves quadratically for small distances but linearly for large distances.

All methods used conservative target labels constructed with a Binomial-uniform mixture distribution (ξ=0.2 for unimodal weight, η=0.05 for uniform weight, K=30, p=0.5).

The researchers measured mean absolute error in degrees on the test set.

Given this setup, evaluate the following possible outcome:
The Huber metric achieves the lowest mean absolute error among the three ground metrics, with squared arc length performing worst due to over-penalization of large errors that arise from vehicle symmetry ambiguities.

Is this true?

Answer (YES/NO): NO